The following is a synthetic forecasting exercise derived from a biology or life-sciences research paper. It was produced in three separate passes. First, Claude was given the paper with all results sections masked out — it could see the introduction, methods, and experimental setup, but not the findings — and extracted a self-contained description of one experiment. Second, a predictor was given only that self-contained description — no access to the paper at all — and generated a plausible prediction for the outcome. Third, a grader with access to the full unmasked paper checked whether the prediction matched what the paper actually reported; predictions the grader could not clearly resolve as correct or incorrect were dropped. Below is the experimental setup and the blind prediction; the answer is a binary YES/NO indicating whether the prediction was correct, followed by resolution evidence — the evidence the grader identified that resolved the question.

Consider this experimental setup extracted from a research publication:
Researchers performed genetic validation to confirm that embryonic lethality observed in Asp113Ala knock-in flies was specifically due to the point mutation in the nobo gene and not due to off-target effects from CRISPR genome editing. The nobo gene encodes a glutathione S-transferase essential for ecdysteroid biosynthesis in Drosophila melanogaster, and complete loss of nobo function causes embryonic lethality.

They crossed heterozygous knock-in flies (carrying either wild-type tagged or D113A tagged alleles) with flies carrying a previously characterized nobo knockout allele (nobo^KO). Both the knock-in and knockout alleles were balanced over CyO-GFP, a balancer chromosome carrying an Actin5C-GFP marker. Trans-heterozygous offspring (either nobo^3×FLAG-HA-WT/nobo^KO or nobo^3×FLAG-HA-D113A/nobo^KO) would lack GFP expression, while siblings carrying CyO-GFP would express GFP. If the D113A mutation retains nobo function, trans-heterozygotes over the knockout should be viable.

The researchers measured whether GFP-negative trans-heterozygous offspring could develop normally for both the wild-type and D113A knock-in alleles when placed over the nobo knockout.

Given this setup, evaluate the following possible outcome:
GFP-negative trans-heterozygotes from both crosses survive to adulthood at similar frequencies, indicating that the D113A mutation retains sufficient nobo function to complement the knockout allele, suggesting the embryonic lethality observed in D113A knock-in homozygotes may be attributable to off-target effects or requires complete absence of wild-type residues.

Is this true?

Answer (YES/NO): NO